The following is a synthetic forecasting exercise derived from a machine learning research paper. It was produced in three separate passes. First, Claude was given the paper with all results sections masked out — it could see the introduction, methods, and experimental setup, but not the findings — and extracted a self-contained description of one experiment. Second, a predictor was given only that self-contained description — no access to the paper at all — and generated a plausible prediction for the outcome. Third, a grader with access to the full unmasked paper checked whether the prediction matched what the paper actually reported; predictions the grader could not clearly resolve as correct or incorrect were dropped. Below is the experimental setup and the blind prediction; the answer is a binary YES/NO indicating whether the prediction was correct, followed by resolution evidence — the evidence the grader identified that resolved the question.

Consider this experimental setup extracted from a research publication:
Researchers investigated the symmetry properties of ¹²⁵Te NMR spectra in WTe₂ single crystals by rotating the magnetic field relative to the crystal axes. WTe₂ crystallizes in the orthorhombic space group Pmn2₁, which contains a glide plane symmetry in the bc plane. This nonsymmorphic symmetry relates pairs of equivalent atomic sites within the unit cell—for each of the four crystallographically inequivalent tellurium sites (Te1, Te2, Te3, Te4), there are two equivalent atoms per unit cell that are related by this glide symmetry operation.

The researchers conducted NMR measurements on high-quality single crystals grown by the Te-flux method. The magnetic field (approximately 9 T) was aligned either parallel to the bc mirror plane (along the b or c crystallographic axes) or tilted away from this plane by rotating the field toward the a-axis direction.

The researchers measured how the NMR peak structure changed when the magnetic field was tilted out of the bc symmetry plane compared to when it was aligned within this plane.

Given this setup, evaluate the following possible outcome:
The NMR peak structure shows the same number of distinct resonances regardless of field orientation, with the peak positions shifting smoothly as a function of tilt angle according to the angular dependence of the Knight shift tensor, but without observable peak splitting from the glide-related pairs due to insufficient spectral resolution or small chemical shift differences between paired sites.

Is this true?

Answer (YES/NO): NO